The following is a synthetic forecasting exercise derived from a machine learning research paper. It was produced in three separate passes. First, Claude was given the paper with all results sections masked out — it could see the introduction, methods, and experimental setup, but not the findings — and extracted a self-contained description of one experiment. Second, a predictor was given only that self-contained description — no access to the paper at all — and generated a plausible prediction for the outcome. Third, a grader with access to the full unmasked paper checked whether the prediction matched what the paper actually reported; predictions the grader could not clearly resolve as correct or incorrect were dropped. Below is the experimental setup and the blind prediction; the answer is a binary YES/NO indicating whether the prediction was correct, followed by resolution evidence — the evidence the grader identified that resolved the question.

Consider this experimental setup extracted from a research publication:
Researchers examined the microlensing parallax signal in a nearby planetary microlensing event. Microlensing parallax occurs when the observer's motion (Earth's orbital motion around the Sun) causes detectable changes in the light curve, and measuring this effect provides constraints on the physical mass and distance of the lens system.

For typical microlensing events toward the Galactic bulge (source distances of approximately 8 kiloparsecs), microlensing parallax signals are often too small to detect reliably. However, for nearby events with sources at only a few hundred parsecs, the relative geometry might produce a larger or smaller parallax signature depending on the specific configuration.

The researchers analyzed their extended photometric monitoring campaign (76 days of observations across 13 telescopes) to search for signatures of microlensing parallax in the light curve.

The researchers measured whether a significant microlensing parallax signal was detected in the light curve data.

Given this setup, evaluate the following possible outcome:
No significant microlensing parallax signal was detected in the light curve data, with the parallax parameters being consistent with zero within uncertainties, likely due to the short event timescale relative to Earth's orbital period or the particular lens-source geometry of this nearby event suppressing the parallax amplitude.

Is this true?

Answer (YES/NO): YES